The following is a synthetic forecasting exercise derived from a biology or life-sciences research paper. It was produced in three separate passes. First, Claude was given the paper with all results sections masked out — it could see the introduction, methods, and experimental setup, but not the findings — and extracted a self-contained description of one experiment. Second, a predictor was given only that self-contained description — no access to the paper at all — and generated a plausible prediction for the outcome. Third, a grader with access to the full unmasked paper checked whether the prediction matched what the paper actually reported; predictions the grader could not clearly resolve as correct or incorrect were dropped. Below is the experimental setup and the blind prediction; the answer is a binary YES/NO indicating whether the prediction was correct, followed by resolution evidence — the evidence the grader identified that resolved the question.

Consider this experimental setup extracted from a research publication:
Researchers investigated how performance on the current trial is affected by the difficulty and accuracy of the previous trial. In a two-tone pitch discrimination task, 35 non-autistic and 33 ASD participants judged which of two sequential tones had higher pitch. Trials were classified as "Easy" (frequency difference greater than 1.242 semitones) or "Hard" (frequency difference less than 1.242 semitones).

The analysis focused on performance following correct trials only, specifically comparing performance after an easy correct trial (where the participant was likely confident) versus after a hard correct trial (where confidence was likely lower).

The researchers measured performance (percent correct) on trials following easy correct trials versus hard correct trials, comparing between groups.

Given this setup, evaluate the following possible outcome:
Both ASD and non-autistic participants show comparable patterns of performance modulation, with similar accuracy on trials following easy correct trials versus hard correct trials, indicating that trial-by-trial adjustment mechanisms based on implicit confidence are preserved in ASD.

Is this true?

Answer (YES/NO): NO